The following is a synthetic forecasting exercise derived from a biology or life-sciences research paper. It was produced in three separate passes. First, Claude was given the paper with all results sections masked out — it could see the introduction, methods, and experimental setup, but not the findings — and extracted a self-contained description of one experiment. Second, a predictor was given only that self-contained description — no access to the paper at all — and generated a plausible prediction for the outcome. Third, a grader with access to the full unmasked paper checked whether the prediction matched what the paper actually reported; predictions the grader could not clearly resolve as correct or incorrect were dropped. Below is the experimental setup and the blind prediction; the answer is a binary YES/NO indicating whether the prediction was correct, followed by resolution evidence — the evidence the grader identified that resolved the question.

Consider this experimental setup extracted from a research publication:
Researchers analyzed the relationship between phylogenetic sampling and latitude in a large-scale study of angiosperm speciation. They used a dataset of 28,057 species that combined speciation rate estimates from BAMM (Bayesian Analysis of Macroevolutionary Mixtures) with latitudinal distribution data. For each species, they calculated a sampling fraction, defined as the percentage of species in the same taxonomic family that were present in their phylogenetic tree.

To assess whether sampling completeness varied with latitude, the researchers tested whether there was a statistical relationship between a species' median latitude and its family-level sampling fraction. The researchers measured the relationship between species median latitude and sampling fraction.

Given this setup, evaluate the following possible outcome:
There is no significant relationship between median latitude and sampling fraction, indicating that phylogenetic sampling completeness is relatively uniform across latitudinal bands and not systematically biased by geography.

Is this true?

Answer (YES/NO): NO